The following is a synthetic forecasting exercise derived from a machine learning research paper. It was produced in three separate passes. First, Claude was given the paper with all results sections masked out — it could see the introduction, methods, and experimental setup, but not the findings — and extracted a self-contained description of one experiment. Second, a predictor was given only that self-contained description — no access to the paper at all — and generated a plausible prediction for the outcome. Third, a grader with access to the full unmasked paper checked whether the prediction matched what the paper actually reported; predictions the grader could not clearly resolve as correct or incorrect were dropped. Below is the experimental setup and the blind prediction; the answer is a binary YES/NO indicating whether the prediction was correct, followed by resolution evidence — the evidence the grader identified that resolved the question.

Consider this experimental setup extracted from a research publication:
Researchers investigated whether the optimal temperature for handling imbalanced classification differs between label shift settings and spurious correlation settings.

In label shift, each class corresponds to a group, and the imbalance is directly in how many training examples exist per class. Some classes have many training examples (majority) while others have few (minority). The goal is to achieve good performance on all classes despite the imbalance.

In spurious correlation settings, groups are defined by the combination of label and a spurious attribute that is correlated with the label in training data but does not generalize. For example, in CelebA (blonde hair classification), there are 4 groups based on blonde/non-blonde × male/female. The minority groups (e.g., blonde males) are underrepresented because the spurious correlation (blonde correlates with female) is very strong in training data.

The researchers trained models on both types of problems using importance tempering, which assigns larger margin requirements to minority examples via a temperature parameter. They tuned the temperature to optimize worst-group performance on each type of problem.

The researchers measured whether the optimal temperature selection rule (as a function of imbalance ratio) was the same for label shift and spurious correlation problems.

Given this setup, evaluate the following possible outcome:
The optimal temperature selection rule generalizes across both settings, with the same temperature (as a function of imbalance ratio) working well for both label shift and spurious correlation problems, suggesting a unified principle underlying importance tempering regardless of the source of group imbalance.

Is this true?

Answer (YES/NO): NO